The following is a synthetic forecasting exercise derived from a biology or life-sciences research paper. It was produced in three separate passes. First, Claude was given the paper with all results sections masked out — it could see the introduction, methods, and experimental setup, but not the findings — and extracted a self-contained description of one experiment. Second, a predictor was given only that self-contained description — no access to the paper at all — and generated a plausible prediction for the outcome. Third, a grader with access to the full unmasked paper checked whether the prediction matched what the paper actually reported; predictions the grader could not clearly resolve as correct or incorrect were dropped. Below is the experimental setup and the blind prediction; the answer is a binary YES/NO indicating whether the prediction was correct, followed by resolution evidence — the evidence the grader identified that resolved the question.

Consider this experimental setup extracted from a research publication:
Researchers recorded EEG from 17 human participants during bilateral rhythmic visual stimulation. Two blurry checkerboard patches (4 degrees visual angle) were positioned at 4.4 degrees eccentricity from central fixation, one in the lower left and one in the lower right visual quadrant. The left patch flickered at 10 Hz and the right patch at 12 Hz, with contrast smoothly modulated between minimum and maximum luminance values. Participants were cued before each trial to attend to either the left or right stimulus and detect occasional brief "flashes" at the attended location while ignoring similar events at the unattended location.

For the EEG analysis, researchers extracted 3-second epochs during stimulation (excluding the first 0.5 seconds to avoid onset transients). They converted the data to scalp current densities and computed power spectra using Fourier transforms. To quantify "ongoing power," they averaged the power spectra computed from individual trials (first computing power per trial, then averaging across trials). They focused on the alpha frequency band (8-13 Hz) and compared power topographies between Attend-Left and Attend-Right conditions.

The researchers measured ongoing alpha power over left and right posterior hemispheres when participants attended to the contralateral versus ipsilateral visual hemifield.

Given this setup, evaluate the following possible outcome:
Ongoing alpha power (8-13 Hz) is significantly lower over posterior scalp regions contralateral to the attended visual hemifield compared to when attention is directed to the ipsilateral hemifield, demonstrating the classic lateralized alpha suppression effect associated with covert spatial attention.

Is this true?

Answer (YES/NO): YES